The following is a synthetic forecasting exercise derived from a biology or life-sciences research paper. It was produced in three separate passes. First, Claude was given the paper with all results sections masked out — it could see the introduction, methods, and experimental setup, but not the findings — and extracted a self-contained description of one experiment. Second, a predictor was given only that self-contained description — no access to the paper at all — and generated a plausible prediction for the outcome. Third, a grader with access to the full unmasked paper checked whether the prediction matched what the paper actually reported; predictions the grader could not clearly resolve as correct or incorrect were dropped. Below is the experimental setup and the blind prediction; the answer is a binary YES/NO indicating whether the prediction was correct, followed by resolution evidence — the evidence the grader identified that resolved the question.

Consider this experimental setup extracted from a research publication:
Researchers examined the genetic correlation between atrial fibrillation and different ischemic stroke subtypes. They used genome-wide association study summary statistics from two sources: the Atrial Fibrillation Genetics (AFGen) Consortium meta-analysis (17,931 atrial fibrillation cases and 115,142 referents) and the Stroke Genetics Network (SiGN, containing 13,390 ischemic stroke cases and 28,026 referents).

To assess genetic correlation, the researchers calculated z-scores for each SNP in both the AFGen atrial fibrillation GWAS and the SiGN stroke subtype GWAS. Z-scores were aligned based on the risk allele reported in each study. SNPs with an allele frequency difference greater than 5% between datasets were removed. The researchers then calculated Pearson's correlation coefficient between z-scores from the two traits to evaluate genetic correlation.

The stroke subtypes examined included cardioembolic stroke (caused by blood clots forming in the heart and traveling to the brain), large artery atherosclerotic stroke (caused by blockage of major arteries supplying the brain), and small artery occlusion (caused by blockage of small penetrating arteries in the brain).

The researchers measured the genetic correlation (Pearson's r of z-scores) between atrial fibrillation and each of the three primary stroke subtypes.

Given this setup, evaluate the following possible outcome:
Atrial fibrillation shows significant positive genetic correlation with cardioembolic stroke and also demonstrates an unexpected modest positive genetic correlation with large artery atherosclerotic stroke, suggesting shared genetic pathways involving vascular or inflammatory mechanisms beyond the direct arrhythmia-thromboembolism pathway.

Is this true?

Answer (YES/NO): NO